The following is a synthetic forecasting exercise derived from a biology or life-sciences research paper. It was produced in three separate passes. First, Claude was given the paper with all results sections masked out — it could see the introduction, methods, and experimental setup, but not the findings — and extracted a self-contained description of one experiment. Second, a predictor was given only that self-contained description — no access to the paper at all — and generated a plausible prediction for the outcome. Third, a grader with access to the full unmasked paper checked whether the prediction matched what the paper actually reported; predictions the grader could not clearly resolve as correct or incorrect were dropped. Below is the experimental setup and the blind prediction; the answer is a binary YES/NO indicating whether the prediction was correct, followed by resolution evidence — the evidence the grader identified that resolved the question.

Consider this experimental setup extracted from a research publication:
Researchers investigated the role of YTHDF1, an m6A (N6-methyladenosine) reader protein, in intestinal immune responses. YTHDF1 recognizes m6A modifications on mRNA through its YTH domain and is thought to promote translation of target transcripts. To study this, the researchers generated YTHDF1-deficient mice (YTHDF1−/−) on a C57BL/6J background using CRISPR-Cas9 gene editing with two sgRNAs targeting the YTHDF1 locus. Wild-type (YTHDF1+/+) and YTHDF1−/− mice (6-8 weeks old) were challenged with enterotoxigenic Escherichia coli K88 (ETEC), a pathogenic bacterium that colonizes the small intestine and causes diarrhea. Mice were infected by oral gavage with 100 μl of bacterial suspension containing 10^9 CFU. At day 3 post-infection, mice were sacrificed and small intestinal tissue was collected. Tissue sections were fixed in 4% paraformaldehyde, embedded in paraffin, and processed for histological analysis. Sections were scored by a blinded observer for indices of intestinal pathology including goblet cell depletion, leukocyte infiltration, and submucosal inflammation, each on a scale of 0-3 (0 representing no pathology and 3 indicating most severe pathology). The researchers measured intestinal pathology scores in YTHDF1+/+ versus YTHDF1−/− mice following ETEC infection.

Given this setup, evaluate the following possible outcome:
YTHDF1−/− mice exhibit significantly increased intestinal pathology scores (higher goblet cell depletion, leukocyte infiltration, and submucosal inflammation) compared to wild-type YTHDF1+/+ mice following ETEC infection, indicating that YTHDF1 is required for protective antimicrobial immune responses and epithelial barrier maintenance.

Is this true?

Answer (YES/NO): NO